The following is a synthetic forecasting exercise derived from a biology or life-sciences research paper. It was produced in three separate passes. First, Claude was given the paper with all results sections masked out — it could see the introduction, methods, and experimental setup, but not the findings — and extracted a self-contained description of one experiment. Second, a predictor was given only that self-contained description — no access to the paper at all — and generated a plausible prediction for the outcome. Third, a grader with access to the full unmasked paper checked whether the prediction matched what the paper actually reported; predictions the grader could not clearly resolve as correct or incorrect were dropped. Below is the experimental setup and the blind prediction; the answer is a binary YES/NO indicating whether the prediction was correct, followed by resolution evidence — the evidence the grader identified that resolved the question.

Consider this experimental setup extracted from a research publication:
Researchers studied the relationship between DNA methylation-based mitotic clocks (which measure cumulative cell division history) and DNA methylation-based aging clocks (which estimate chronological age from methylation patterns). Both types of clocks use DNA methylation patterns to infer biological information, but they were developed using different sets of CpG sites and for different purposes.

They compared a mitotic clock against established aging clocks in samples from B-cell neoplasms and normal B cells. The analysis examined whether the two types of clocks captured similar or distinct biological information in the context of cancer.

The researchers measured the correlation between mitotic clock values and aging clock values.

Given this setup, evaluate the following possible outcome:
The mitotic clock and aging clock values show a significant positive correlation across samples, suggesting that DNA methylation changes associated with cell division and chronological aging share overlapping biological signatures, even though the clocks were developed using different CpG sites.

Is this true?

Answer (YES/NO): NO